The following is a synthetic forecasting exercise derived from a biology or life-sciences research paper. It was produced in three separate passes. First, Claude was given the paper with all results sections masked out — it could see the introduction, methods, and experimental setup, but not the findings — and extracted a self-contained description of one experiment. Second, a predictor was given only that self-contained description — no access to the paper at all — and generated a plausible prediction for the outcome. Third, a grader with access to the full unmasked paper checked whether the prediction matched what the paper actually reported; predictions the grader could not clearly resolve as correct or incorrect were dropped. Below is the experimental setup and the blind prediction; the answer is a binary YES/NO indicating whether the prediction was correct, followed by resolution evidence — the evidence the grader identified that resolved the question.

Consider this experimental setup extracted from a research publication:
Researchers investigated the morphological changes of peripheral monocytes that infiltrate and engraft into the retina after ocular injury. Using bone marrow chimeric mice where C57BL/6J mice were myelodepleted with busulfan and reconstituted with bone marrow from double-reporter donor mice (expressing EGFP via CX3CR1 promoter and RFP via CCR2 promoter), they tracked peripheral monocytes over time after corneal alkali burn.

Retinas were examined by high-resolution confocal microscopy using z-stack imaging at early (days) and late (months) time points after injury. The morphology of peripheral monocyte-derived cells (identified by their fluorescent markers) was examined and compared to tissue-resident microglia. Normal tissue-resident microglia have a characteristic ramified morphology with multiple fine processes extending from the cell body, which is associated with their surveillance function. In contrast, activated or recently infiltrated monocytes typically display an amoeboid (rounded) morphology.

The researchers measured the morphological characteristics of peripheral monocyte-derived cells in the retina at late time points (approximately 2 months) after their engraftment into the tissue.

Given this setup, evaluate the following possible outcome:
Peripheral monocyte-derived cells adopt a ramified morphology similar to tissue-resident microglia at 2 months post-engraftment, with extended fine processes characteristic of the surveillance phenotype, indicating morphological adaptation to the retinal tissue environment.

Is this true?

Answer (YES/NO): YES